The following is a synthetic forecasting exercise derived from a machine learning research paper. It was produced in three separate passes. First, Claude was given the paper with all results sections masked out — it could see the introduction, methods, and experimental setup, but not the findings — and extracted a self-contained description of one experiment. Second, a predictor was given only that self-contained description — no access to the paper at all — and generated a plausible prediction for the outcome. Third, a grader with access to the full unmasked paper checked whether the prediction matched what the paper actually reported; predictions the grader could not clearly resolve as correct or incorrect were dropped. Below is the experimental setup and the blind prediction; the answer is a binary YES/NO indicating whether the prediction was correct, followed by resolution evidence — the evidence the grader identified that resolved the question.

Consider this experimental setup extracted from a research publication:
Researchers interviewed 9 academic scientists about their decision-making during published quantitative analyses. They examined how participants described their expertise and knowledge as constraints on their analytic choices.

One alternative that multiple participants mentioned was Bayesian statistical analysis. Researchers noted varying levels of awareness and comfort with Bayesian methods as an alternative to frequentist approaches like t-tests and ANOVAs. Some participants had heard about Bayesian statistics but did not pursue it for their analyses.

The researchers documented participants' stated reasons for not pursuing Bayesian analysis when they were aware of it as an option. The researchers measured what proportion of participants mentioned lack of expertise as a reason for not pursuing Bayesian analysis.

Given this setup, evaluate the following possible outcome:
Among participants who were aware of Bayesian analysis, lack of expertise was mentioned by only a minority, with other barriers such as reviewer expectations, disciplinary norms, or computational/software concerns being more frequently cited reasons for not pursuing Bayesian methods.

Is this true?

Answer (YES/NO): NO